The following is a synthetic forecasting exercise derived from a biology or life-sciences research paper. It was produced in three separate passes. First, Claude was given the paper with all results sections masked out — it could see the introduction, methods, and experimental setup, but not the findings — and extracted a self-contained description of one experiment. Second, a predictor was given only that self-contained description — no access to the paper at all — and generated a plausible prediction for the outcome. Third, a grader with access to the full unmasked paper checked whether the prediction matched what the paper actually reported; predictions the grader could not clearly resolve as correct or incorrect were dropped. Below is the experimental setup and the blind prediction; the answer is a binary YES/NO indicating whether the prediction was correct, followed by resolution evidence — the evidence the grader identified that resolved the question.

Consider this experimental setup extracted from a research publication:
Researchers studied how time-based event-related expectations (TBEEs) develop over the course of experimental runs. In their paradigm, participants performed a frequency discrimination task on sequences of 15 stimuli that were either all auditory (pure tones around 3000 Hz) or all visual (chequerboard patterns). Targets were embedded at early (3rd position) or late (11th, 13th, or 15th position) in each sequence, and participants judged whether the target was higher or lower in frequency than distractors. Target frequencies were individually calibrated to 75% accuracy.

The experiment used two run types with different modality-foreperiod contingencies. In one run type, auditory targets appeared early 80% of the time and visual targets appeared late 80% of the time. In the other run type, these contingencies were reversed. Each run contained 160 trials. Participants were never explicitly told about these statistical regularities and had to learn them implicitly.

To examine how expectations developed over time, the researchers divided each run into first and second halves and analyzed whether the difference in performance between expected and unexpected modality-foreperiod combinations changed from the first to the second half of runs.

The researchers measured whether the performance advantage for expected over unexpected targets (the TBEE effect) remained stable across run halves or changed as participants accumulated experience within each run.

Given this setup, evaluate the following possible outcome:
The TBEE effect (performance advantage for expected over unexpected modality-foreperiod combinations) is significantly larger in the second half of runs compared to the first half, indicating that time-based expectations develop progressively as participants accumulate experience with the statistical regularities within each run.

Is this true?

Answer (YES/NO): NO